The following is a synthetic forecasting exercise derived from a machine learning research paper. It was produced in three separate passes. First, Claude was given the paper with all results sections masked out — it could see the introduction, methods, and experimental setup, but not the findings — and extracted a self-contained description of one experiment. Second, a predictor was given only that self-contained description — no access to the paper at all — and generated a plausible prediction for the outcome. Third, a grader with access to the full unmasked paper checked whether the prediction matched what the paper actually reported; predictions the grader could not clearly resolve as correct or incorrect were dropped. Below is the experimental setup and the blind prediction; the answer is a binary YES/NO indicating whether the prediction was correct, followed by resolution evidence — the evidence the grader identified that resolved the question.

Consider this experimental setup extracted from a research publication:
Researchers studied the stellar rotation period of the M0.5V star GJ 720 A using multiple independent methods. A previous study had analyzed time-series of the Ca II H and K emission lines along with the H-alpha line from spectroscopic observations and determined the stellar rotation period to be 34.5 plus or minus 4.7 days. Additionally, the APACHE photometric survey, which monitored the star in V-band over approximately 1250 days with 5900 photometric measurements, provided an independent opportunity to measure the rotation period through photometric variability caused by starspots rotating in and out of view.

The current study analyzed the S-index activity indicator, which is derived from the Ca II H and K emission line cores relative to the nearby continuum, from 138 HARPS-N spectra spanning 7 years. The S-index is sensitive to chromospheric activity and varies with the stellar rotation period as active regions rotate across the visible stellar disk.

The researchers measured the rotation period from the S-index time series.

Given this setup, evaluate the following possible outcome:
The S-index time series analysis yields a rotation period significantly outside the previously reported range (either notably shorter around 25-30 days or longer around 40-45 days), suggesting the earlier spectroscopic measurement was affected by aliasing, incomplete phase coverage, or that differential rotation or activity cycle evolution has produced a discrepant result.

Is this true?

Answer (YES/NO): NO